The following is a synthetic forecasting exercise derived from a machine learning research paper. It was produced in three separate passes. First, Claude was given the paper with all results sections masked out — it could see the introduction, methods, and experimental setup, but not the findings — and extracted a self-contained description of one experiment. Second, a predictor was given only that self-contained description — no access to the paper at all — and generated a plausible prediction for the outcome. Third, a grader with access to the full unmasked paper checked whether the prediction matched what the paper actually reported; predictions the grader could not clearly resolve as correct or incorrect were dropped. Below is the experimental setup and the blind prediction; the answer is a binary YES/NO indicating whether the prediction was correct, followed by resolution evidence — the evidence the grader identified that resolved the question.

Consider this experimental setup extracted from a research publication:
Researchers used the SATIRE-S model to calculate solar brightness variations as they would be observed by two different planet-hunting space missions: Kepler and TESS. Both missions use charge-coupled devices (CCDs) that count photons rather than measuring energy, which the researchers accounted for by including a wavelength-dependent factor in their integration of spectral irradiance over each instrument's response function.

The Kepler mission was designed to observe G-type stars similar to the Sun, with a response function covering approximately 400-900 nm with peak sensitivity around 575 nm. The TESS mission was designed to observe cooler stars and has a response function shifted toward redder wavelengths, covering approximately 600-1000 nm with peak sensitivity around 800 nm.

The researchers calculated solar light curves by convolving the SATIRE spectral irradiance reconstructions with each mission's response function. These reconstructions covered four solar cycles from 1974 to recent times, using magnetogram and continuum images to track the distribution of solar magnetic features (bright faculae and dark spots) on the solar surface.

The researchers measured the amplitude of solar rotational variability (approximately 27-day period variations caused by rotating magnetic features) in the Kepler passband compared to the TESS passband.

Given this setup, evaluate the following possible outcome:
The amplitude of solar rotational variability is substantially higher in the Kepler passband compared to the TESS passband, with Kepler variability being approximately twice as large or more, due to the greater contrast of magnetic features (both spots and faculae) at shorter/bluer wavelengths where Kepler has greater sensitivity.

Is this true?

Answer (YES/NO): NO